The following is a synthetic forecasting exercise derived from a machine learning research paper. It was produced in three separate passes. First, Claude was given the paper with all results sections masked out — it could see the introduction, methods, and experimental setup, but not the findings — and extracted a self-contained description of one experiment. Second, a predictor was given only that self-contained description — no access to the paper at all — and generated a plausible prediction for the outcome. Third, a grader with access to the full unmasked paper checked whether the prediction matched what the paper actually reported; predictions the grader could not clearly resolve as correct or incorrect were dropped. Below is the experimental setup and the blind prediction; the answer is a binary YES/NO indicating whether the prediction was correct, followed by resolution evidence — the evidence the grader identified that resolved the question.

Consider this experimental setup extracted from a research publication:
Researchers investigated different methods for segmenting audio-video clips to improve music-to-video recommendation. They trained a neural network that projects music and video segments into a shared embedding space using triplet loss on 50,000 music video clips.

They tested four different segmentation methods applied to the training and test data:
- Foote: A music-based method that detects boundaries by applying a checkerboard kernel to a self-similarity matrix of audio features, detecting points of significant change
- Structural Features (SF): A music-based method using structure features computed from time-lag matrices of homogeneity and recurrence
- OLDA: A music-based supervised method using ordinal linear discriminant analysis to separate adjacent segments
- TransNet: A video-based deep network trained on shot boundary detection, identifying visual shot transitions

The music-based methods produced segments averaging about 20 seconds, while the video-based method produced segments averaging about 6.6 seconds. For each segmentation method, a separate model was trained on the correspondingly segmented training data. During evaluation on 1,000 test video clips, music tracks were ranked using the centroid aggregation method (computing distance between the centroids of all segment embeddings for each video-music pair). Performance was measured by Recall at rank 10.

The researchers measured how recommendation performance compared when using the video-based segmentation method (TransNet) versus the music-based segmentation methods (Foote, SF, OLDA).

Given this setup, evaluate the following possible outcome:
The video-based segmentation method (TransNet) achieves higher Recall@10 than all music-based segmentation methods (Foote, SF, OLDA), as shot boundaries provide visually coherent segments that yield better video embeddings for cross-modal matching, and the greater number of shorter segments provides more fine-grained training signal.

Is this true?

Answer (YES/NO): NO